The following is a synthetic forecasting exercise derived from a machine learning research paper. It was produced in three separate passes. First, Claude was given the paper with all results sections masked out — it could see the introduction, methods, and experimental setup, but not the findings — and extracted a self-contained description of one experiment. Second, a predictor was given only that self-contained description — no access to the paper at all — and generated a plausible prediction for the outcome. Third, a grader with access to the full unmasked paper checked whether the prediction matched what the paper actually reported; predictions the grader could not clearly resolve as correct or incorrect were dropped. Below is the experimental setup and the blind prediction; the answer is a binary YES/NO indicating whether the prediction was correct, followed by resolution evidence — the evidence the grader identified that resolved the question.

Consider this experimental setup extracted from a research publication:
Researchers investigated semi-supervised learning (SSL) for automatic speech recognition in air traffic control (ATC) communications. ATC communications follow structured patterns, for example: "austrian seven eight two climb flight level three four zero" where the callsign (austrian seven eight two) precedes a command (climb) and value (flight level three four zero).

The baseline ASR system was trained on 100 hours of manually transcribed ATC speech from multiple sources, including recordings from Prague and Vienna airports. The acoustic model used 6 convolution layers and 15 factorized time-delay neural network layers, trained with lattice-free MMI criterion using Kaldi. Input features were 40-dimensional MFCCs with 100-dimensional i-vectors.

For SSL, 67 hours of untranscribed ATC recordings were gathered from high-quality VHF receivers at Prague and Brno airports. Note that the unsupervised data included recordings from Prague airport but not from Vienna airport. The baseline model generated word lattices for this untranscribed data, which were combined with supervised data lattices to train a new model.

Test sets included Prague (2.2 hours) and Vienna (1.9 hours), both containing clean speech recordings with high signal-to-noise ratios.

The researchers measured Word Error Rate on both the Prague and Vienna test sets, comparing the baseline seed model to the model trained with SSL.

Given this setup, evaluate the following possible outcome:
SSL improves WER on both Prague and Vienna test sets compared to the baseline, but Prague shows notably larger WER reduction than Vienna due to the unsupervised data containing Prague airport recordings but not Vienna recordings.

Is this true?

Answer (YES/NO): NO